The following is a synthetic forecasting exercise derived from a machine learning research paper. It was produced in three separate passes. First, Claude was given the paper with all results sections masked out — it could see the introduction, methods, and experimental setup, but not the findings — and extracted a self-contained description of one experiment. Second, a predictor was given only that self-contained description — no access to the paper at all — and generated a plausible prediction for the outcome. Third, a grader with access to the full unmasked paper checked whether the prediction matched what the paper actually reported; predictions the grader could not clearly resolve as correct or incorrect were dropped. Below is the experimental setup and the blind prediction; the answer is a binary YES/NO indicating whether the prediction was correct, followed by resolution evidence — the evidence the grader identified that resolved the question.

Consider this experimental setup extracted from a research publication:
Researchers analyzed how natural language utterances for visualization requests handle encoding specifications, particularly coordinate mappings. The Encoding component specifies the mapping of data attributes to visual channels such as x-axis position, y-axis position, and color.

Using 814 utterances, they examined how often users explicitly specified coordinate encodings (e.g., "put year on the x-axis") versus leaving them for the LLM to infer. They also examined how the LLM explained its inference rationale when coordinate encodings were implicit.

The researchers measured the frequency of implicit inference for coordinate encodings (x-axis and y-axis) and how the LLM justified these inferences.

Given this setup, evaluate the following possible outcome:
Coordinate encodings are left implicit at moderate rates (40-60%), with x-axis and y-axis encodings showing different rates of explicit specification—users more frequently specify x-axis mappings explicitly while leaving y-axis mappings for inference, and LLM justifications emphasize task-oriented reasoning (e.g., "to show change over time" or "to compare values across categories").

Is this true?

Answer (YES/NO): NO